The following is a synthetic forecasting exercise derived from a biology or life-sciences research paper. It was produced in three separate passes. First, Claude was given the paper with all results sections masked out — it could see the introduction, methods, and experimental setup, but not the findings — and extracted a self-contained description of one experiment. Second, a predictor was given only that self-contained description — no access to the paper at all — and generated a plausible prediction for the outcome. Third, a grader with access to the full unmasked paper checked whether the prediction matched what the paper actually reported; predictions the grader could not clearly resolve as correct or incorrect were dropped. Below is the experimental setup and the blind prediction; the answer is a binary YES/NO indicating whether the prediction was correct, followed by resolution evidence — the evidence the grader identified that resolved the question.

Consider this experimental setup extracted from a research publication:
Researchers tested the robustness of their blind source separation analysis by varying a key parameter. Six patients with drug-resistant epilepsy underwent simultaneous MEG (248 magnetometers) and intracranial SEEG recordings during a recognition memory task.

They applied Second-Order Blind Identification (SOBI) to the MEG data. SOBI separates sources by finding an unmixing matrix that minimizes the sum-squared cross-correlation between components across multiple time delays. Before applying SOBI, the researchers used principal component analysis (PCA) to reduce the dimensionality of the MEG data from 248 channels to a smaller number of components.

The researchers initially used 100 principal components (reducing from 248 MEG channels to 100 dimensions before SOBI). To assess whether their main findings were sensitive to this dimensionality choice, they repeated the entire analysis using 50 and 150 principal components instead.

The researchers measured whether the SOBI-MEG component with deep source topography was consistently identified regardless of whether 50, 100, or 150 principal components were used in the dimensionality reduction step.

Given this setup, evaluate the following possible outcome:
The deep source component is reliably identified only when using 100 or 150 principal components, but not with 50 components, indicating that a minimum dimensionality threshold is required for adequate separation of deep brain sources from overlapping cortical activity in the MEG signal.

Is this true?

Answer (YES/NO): NO